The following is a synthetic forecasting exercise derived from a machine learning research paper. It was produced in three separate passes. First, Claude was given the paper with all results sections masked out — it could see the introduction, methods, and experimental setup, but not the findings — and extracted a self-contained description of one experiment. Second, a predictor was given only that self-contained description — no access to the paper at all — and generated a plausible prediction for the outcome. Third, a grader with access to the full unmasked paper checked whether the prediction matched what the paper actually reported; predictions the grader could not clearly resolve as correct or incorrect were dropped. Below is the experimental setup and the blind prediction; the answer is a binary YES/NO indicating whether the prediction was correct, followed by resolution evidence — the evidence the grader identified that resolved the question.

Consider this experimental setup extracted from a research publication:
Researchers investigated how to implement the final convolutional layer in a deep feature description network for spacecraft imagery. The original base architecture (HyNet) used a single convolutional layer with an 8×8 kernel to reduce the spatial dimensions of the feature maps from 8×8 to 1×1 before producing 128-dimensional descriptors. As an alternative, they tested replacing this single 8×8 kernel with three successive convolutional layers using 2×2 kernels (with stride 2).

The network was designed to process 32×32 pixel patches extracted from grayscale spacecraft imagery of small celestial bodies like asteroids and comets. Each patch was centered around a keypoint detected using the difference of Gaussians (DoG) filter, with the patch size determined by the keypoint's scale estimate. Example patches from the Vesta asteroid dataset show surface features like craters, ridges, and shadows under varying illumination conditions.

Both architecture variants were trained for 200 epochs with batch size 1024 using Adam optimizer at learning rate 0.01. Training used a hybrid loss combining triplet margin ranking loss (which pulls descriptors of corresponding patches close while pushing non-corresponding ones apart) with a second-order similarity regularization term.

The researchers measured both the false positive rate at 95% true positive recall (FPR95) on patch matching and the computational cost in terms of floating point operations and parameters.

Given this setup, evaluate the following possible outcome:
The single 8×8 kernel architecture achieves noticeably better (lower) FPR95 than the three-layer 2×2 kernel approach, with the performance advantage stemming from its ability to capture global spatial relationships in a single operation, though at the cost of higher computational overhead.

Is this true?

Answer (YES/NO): NO